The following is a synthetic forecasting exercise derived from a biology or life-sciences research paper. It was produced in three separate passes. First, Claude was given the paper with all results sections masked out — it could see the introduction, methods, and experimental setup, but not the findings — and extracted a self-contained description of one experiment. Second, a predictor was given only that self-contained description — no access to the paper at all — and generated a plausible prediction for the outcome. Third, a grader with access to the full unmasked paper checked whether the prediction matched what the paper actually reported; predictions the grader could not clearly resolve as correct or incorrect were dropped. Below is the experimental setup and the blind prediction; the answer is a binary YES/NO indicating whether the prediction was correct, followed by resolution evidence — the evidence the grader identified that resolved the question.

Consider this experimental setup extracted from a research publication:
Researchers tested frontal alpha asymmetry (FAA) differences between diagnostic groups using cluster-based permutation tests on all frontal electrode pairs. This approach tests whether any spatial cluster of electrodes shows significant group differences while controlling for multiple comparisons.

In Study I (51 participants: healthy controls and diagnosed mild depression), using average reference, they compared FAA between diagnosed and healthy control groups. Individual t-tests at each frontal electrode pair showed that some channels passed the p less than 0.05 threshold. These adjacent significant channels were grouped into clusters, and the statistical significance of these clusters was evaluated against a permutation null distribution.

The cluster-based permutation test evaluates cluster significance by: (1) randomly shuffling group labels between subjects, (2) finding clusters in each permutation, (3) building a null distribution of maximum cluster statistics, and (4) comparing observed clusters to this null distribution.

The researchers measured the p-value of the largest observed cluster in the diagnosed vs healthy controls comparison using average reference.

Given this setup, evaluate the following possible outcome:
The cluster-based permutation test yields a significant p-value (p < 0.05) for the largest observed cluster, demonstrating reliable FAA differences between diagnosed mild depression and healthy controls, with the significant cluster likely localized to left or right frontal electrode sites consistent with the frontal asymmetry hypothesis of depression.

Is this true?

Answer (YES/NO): NO